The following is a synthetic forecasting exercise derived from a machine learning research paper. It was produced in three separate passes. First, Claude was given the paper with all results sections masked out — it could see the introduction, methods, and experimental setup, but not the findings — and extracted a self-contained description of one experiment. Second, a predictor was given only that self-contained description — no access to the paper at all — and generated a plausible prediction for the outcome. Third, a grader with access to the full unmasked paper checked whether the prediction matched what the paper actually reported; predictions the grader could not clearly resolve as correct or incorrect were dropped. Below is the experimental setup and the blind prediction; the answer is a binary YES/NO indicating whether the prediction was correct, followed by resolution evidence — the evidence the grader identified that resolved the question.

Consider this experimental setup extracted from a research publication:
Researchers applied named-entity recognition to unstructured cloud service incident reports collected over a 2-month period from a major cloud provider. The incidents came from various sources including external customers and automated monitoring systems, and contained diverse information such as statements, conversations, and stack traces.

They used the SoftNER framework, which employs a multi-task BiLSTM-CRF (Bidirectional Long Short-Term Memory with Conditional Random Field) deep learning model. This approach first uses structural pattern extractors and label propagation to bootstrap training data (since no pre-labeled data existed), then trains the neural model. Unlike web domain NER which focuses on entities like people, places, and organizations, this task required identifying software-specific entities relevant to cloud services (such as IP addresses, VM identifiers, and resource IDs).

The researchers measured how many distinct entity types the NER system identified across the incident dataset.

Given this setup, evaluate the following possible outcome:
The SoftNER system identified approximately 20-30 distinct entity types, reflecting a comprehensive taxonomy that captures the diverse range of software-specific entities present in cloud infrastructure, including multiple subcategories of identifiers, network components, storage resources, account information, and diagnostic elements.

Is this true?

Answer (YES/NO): NO